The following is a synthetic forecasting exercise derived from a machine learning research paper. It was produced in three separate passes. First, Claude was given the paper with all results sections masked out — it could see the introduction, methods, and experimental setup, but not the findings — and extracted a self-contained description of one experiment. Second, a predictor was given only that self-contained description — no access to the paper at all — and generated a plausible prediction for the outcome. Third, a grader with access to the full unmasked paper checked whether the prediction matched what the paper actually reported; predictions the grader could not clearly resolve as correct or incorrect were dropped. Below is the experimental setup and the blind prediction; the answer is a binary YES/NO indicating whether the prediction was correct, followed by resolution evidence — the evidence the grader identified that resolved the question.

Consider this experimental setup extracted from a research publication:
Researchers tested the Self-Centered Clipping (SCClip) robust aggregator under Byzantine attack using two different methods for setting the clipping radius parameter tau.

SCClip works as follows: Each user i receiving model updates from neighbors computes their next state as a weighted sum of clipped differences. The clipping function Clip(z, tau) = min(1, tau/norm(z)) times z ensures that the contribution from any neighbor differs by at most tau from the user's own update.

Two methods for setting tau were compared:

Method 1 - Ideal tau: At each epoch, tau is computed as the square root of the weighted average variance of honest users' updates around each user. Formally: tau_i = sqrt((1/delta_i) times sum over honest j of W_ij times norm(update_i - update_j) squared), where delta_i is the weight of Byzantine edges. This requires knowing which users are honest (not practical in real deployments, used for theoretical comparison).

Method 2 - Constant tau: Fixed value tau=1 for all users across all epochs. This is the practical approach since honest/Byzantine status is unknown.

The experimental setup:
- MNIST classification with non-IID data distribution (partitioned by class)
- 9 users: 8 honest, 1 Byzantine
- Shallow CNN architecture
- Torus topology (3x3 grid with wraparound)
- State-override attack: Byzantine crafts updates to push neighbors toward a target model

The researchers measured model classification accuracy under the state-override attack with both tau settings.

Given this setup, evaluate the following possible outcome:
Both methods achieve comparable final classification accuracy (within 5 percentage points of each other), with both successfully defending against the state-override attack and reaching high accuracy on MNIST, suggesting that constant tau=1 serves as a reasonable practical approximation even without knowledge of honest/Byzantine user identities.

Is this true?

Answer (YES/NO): NO